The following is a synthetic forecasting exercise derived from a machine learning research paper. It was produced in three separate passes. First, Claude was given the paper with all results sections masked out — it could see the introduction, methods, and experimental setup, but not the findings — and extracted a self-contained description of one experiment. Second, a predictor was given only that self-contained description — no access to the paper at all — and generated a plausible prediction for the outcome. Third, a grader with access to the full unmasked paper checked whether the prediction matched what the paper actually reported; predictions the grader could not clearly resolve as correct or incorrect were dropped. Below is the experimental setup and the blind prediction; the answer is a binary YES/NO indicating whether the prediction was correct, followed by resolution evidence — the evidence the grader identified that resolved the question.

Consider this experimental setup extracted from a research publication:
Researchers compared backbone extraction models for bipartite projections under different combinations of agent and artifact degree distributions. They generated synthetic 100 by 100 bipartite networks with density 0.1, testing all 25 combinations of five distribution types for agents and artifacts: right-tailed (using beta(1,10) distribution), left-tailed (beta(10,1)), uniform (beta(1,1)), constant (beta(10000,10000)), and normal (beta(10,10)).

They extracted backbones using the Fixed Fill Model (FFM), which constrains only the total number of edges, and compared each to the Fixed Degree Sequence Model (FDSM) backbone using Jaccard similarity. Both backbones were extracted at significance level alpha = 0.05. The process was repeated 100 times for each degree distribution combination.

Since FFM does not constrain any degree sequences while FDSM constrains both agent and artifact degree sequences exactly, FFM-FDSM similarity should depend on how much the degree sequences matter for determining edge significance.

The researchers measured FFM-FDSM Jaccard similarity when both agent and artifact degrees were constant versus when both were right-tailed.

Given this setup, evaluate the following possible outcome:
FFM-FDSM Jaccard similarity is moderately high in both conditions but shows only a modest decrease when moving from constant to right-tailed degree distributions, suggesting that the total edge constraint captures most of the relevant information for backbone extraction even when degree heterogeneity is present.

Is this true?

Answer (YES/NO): NO